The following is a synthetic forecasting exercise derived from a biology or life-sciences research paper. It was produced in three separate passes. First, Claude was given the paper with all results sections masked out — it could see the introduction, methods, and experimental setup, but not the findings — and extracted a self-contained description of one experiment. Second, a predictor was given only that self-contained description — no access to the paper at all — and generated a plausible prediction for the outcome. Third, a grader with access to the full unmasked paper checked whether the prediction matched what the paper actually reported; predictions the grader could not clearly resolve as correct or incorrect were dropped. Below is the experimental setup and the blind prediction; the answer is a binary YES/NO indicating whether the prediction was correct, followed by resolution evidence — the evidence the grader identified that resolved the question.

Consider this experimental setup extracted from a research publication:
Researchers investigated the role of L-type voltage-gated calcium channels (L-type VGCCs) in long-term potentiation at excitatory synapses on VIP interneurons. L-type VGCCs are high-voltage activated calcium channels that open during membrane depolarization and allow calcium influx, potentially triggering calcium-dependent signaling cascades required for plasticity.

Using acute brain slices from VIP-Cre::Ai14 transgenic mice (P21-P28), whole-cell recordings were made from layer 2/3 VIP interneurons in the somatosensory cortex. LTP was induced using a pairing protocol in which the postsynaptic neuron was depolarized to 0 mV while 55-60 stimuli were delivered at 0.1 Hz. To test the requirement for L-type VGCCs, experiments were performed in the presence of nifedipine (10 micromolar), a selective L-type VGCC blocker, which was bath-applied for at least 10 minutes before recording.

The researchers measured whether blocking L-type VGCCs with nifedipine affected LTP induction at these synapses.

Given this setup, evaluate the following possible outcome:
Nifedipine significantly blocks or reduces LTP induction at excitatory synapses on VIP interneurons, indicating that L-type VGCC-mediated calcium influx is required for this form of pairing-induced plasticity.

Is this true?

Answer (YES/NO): YES